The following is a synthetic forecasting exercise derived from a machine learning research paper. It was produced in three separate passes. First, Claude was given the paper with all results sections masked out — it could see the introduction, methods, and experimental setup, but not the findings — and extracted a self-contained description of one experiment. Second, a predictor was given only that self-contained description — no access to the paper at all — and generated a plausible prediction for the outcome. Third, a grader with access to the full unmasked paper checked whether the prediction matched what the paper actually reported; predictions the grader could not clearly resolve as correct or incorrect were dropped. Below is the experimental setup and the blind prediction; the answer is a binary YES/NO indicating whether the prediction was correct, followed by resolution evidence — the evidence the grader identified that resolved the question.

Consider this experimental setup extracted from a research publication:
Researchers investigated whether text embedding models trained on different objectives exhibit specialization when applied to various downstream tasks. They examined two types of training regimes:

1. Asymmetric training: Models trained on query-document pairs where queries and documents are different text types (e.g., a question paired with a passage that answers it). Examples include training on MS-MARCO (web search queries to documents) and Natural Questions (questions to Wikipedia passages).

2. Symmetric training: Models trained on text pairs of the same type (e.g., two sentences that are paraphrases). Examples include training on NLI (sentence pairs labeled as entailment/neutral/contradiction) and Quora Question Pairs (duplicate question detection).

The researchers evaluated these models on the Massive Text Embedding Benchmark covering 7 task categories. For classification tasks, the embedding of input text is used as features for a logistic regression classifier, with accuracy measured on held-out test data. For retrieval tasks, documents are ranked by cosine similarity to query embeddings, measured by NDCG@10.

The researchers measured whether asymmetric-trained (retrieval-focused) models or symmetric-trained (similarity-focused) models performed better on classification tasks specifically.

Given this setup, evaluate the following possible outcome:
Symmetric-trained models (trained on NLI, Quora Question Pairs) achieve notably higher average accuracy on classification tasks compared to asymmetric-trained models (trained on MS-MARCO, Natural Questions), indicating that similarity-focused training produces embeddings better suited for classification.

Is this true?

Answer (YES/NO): YES